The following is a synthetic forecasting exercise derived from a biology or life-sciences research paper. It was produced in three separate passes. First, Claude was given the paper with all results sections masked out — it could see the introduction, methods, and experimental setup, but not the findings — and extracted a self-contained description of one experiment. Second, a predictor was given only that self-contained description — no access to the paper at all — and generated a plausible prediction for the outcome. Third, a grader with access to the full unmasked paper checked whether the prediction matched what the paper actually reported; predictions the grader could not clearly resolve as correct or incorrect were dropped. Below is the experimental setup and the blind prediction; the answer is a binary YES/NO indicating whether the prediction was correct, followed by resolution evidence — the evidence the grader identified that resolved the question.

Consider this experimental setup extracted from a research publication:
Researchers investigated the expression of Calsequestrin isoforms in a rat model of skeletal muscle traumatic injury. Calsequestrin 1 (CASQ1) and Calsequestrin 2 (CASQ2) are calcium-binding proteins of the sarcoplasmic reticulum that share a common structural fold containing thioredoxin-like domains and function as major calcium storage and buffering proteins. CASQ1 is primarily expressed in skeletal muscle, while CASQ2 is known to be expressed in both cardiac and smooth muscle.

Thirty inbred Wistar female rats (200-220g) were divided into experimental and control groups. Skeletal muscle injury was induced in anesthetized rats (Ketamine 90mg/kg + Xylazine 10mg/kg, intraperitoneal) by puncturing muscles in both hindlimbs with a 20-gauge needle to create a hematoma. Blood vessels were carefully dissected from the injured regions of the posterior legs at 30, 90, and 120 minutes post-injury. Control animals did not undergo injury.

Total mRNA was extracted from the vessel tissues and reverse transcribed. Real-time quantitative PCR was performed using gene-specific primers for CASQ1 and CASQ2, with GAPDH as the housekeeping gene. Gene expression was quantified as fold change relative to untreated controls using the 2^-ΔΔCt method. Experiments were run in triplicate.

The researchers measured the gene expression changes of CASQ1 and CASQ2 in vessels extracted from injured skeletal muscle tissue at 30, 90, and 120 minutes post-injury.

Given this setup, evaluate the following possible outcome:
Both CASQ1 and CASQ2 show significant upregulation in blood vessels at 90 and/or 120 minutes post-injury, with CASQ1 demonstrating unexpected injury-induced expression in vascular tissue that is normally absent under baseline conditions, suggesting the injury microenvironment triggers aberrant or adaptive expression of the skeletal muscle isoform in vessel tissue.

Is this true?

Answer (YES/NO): NO